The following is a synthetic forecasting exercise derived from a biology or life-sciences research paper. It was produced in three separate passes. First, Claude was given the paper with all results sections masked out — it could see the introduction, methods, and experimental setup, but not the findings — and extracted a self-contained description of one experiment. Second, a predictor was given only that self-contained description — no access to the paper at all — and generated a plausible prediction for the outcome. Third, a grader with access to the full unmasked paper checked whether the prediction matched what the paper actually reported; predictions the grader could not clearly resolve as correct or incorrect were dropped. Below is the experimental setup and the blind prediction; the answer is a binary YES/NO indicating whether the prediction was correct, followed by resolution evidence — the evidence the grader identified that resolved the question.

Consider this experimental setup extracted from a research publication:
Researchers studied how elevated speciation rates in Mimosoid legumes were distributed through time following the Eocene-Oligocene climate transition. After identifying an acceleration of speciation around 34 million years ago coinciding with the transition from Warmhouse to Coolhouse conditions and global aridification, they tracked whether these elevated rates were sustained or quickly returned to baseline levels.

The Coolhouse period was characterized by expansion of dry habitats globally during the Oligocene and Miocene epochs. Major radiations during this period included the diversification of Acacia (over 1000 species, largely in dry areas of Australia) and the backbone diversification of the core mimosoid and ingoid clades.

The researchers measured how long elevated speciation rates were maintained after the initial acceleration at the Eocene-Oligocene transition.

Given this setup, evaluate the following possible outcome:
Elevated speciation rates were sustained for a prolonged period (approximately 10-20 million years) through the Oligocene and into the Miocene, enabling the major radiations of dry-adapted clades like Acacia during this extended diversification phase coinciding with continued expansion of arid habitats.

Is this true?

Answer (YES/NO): NO